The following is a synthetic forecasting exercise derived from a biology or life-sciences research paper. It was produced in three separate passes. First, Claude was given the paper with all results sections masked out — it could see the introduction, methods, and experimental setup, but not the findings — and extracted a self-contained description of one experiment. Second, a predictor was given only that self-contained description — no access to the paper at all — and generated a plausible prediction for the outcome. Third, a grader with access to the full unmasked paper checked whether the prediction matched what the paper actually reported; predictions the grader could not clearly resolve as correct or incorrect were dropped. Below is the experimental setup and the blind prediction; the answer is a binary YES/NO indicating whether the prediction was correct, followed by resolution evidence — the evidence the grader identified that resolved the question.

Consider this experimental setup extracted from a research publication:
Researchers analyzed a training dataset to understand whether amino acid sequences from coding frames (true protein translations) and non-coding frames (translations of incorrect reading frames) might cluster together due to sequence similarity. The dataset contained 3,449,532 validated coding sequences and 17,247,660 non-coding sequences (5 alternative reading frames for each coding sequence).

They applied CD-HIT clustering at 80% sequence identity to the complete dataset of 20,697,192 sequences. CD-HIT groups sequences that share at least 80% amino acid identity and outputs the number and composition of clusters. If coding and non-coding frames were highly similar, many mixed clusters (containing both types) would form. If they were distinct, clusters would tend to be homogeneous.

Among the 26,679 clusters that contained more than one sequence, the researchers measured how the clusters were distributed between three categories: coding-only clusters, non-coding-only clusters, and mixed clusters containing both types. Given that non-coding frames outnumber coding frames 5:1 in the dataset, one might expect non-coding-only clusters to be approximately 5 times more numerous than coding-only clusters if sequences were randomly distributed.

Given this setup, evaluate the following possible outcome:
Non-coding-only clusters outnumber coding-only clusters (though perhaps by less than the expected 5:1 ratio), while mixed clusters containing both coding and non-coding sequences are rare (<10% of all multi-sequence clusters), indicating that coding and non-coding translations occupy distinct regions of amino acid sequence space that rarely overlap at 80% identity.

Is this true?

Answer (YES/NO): YES